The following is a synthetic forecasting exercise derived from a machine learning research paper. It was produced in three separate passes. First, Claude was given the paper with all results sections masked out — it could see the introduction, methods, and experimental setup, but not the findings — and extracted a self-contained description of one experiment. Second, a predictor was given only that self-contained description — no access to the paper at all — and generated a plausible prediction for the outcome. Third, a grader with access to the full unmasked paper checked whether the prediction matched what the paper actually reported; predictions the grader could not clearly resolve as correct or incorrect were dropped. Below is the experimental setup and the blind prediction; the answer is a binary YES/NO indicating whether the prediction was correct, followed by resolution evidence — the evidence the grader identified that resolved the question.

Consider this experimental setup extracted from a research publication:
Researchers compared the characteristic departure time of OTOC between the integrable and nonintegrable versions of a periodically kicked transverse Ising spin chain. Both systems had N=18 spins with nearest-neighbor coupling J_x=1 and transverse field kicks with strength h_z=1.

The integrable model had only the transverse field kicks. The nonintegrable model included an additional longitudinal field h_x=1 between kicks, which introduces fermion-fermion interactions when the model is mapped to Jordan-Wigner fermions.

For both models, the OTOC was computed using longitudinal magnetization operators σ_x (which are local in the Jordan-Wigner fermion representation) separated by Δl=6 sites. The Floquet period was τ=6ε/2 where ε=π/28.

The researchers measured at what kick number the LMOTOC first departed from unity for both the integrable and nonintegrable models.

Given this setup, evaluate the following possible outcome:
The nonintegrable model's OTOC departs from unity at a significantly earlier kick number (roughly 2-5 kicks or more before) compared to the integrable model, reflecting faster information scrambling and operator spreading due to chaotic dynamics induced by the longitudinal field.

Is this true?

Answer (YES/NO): NO